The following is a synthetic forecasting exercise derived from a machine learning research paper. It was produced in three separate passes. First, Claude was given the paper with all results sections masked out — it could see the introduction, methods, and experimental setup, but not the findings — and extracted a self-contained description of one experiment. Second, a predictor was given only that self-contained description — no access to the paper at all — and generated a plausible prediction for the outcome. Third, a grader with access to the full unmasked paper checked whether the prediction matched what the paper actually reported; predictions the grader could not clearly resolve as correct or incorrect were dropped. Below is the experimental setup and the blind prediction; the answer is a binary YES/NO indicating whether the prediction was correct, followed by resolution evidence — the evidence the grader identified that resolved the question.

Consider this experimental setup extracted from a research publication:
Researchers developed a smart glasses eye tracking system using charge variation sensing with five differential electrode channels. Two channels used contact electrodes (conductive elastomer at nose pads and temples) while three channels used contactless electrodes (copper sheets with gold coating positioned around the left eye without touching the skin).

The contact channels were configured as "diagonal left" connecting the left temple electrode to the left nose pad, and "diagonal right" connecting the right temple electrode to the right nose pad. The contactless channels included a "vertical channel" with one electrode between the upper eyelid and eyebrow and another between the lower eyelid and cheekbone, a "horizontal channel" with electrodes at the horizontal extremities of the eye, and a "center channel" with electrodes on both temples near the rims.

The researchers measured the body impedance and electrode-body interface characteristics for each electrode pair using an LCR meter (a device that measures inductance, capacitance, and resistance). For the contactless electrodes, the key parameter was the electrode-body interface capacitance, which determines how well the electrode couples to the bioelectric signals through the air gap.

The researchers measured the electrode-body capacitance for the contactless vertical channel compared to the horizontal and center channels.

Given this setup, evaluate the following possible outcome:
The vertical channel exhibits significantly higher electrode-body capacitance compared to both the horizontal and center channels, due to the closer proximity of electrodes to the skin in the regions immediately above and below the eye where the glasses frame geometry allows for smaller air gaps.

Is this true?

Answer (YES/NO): YES